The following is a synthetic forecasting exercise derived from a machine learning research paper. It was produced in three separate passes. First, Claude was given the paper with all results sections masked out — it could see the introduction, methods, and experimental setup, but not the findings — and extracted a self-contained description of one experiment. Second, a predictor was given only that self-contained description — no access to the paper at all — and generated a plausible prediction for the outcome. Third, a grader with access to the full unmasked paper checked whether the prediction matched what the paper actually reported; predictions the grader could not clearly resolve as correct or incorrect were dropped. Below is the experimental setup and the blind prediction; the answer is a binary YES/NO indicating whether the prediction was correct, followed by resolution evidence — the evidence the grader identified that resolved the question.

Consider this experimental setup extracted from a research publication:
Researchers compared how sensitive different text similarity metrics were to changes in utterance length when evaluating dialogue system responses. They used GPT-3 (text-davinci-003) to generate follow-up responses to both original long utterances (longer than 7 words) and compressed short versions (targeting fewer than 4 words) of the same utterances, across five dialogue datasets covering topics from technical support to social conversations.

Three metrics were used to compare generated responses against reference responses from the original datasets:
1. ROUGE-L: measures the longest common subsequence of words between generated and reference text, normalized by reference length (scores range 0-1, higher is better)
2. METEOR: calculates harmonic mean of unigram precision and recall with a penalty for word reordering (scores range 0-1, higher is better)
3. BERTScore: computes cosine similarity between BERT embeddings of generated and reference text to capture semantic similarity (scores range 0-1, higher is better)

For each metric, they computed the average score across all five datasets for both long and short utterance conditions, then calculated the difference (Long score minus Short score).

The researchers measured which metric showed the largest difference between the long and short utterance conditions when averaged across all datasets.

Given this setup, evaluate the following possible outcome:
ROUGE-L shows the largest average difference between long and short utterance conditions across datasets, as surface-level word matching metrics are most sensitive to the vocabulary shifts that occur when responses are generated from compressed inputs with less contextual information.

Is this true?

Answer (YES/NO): YES